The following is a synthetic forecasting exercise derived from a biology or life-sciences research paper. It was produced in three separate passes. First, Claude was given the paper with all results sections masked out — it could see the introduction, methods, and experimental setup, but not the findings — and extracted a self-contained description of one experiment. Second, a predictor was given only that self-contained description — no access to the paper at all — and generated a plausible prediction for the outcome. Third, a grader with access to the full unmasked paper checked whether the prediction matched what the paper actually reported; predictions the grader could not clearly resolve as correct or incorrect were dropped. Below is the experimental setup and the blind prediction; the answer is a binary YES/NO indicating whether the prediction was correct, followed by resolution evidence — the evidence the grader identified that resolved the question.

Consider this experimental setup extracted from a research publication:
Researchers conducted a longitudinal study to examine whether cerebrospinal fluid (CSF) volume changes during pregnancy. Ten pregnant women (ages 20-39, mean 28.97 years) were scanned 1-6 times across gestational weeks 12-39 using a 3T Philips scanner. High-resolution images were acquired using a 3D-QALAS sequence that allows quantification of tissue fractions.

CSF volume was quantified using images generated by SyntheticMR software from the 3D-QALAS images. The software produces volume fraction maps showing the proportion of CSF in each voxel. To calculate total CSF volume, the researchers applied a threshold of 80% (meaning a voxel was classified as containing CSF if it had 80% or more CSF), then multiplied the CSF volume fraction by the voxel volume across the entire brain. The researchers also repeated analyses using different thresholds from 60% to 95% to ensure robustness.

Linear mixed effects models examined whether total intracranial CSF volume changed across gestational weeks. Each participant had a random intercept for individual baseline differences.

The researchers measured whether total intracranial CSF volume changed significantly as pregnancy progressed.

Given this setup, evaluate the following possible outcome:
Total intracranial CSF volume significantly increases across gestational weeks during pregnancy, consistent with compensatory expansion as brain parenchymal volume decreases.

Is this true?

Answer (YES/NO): YES